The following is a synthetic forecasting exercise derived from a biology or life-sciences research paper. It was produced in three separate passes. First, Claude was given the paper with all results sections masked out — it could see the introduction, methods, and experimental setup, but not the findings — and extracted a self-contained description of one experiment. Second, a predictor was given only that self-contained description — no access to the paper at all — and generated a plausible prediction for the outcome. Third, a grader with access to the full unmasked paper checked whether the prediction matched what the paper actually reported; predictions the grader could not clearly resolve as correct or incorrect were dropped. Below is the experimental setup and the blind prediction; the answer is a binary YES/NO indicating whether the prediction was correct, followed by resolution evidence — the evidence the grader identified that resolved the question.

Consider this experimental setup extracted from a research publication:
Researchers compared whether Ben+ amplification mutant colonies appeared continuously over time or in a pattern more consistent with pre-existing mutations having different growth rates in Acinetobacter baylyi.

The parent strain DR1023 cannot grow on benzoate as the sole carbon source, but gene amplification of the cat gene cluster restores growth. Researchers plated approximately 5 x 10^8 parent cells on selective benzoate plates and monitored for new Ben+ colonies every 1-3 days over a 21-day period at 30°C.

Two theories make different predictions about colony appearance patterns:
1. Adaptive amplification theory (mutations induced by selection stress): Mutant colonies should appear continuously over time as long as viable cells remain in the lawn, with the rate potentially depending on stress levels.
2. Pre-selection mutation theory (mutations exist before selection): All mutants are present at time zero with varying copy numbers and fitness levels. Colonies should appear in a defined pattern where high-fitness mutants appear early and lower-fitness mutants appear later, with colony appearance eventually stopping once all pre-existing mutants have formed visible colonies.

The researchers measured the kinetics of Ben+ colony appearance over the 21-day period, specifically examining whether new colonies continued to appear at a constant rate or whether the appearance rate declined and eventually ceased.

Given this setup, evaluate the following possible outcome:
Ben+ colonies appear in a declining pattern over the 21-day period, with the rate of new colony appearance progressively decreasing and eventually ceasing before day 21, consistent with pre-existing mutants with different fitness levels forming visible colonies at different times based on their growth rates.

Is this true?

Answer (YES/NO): NO